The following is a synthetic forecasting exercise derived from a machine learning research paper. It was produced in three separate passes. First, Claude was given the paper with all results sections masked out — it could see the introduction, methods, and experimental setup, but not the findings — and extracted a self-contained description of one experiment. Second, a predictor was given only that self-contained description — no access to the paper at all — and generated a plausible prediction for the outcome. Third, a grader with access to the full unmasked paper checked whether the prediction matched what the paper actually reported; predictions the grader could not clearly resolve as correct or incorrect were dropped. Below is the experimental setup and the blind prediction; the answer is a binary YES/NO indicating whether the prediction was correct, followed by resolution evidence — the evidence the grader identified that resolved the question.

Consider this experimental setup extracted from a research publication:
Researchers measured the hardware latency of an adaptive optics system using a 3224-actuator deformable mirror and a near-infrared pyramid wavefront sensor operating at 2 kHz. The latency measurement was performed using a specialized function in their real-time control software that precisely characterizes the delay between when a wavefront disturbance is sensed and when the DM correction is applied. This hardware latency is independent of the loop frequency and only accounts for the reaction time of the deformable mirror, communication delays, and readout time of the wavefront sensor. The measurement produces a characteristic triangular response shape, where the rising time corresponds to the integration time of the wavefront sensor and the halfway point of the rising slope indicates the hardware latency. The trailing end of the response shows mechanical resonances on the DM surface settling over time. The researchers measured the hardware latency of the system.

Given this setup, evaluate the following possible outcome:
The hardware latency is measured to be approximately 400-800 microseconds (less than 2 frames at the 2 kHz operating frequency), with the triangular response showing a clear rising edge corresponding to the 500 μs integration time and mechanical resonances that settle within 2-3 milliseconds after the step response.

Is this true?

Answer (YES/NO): NO